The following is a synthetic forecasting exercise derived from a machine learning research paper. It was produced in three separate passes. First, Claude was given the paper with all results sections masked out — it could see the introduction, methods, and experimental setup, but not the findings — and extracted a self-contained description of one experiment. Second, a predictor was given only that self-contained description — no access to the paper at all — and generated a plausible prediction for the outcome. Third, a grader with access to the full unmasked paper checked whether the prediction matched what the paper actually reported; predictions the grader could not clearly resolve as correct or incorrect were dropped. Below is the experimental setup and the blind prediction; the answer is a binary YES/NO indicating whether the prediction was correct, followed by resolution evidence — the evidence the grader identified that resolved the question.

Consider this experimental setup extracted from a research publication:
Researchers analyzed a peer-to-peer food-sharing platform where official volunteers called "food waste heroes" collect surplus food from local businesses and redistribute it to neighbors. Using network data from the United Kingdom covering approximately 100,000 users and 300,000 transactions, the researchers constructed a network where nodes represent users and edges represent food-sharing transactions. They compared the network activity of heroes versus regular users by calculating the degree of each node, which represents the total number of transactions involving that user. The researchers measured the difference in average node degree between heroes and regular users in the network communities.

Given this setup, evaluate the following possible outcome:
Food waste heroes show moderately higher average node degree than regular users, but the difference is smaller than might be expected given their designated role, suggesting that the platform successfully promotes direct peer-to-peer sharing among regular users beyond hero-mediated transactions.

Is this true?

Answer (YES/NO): NO